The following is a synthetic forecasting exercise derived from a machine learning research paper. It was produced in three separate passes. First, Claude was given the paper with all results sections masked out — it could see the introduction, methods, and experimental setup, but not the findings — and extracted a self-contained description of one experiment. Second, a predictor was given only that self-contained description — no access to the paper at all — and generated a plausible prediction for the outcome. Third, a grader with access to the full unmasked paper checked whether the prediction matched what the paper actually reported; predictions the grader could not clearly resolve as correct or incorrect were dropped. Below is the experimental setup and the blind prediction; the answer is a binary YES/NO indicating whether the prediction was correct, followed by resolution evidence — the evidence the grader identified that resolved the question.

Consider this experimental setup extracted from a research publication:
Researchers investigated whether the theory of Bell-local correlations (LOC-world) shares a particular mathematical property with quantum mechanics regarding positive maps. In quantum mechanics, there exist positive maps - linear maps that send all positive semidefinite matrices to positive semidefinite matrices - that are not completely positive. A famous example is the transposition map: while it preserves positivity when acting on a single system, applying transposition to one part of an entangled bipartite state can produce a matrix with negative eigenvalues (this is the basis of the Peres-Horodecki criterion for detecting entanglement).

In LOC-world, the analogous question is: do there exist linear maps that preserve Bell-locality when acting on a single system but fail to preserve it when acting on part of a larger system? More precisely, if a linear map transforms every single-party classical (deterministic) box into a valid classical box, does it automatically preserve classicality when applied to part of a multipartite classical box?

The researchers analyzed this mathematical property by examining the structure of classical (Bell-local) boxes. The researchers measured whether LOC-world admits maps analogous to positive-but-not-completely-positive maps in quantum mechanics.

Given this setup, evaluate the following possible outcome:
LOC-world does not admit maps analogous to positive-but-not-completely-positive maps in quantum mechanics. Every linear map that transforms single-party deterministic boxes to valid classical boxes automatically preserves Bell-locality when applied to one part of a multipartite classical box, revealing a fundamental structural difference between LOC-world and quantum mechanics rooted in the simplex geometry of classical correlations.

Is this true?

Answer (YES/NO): YES